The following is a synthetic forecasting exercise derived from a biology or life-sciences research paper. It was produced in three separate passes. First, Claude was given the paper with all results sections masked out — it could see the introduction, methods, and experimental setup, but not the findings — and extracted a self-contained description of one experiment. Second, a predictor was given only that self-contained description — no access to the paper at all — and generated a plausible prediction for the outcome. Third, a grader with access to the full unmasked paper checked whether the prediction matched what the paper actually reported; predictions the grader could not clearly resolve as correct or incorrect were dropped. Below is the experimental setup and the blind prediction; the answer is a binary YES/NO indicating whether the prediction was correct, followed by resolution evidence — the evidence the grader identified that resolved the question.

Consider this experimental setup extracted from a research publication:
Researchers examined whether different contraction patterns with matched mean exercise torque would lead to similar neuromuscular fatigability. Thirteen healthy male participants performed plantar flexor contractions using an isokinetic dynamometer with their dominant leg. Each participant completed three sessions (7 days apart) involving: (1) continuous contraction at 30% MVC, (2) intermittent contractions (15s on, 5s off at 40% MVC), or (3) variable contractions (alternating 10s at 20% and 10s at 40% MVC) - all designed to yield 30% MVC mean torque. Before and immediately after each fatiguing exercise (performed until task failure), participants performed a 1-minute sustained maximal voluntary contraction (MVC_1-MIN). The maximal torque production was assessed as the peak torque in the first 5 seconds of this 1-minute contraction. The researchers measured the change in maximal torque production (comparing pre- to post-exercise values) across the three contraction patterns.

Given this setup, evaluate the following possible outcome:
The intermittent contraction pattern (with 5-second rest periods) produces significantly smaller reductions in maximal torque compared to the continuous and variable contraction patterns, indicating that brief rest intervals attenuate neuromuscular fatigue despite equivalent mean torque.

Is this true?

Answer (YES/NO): NO